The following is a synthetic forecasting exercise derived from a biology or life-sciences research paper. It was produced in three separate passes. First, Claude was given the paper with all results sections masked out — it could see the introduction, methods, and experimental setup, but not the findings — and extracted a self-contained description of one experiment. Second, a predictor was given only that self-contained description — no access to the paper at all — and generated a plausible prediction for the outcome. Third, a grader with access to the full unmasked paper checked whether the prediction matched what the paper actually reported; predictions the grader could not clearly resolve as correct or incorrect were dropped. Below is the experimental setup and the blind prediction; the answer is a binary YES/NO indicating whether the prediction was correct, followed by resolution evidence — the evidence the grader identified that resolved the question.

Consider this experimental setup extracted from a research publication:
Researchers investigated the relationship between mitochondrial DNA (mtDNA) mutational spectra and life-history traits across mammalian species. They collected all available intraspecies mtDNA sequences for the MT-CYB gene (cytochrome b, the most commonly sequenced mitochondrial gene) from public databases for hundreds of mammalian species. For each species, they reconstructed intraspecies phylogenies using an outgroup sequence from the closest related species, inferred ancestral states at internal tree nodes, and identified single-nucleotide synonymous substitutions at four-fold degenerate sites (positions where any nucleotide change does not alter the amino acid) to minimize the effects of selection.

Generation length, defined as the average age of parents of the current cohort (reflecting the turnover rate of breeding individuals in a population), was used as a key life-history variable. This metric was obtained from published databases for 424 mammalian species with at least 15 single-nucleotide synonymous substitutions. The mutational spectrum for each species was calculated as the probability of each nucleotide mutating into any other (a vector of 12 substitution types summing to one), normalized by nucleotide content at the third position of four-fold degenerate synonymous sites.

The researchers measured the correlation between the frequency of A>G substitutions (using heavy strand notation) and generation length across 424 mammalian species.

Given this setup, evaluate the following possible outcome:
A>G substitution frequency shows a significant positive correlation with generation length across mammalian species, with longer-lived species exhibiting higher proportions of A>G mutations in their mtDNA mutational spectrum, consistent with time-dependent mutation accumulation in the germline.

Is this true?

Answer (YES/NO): YES